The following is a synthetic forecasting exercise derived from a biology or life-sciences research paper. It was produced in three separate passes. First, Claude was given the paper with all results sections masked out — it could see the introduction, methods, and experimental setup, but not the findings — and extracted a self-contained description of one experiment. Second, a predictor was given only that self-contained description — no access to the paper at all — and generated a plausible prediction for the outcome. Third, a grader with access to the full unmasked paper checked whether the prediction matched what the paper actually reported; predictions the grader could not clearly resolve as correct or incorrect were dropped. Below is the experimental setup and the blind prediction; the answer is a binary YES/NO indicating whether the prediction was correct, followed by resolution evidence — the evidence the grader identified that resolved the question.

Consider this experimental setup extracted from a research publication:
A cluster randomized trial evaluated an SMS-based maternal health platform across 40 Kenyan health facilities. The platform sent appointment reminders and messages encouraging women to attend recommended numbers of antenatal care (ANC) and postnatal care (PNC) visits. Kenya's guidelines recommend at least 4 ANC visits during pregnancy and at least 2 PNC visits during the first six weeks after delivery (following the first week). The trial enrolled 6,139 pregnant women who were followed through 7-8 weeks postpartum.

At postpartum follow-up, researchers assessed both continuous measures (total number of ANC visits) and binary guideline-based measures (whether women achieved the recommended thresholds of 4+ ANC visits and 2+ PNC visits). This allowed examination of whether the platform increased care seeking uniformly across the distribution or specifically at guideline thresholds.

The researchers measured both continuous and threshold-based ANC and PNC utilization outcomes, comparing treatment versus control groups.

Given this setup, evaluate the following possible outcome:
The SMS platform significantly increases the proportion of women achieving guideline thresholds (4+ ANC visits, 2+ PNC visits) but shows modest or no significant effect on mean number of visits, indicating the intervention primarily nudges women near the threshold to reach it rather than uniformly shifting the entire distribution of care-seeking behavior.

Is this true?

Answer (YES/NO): YES